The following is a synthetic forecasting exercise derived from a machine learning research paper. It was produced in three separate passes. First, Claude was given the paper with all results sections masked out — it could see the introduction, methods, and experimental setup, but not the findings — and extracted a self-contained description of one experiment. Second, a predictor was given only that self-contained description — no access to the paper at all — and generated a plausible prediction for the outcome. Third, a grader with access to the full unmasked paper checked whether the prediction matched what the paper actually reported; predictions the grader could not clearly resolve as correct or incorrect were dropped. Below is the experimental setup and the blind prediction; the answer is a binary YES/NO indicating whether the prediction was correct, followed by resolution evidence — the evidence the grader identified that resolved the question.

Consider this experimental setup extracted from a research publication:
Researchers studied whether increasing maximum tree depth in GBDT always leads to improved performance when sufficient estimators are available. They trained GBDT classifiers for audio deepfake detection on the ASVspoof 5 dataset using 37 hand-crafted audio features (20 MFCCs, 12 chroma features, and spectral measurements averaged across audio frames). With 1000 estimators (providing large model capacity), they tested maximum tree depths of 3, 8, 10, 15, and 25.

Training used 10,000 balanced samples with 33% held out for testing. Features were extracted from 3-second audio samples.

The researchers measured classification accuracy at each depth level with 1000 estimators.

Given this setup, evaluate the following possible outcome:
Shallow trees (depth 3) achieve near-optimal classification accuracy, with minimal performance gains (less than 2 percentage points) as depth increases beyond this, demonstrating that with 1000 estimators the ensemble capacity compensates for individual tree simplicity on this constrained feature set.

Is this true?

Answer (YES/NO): NO